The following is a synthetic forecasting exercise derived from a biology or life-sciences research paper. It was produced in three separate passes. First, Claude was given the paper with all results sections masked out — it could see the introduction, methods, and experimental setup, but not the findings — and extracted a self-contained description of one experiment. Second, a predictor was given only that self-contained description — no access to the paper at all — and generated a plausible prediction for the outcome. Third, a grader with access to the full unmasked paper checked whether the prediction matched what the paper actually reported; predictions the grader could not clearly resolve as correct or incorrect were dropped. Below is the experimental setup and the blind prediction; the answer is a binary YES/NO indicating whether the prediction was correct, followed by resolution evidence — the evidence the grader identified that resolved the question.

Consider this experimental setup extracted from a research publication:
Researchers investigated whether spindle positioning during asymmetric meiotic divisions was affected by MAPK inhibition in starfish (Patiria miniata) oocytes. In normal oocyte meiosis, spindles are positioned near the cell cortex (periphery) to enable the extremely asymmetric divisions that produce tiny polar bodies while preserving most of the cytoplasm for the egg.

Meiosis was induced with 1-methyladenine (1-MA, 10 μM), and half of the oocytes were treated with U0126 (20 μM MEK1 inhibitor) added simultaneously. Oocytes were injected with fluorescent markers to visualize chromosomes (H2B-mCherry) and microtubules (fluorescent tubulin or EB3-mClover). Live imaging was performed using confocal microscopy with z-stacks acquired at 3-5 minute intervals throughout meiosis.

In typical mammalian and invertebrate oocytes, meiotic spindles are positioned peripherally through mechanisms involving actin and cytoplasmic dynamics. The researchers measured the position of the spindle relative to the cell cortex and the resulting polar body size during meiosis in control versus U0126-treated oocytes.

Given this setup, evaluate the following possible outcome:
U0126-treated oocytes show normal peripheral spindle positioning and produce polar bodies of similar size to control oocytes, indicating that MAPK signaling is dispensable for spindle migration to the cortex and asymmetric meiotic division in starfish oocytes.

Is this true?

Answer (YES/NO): NO